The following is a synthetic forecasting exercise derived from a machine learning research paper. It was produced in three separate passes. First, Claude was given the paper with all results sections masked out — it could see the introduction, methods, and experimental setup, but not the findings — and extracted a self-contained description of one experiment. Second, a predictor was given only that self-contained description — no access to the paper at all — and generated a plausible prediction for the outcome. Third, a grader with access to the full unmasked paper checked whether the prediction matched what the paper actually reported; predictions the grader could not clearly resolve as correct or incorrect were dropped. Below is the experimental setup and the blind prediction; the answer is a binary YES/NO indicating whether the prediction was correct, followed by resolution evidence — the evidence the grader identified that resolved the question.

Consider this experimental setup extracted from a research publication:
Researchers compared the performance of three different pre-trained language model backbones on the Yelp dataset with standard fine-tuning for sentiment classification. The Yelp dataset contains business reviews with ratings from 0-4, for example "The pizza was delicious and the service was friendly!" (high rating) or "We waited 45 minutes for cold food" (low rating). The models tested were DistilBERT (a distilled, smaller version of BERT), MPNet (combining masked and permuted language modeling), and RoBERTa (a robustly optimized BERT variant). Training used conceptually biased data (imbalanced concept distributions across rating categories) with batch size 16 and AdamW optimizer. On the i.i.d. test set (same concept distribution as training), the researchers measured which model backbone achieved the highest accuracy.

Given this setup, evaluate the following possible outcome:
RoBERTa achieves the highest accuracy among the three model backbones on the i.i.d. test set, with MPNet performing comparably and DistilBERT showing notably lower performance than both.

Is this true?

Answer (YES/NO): NO